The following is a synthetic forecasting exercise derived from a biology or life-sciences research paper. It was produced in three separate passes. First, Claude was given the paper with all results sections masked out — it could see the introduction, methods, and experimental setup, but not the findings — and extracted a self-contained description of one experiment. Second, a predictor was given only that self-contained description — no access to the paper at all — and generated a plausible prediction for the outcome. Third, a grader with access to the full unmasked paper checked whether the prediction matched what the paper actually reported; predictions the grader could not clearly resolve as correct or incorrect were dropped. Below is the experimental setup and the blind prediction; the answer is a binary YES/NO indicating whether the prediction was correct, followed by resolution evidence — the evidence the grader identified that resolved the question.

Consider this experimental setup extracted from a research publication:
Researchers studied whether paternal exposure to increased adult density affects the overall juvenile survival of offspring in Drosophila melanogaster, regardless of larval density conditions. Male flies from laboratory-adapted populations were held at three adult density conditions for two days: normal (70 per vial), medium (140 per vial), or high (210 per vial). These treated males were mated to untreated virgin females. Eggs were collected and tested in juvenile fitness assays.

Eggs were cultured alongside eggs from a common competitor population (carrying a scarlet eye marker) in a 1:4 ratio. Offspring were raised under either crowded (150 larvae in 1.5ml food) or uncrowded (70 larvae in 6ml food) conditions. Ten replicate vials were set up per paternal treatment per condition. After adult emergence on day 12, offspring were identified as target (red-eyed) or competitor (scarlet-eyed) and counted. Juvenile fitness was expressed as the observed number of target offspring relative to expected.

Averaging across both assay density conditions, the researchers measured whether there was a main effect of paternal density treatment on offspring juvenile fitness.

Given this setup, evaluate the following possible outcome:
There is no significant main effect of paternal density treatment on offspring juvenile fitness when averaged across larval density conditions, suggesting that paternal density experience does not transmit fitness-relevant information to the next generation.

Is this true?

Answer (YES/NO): NO